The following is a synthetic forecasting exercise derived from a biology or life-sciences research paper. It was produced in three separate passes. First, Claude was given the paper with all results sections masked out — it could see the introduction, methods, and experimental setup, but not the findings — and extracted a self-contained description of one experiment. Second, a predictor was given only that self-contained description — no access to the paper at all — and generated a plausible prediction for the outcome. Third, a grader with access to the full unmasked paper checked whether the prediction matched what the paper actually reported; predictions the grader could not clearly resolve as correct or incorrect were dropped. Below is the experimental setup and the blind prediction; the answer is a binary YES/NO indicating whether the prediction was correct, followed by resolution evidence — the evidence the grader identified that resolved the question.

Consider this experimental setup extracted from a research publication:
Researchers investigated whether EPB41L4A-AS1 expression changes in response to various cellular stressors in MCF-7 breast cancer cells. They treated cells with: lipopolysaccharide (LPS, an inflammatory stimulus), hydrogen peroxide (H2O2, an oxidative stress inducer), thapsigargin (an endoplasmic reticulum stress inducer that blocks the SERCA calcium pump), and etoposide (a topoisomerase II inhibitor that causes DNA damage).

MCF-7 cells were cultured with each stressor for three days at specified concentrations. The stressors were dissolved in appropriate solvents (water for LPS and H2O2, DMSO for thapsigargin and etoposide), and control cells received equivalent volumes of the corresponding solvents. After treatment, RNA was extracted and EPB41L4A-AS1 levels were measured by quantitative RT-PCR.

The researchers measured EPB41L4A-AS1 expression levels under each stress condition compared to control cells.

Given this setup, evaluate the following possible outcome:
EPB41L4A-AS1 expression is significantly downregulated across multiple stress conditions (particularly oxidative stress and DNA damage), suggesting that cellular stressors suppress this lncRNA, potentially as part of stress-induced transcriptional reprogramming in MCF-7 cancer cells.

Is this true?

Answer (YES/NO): NO